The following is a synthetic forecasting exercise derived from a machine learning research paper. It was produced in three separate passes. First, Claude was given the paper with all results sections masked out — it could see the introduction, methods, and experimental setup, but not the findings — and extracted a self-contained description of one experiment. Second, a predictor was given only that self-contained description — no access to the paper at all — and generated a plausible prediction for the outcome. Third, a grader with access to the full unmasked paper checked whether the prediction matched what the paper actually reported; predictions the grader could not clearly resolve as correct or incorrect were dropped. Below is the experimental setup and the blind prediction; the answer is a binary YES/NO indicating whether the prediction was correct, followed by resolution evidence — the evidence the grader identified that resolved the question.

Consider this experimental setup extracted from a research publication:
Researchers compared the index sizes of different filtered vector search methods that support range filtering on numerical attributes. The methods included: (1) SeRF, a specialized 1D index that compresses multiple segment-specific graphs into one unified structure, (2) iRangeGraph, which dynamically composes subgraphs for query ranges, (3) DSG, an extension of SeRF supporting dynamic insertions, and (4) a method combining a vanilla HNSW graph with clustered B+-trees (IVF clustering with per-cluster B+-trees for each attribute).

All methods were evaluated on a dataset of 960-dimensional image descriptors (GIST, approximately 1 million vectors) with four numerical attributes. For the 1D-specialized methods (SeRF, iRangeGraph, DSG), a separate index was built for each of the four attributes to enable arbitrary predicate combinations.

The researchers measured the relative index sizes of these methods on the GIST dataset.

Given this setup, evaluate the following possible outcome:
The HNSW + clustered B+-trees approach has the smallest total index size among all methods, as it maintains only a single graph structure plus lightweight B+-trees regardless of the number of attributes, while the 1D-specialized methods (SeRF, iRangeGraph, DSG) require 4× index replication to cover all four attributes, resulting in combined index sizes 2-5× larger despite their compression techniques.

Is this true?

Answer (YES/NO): NO